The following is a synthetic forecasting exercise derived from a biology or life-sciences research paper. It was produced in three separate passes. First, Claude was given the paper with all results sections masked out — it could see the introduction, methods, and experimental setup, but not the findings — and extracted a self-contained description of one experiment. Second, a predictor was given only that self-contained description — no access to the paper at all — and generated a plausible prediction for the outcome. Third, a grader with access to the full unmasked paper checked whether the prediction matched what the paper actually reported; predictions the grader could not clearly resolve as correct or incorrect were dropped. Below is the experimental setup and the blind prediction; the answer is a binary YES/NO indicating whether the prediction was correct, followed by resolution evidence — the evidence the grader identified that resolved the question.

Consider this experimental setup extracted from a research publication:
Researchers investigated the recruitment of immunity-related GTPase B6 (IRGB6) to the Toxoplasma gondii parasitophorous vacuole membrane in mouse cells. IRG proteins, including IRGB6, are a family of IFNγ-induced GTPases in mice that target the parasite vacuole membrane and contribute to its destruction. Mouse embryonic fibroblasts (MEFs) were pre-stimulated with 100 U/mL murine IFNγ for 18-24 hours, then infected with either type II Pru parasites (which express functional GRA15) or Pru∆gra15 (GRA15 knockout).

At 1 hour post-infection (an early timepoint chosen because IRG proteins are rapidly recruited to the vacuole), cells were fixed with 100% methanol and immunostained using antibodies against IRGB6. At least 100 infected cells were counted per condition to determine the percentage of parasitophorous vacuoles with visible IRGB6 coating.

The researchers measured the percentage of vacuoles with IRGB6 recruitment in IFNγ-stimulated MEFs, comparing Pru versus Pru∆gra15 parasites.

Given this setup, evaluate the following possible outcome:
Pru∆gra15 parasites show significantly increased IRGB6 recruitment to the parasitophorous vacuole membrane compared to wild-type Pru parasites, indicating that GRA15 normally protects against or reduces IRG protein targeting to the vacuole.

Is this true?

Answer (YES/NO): NO